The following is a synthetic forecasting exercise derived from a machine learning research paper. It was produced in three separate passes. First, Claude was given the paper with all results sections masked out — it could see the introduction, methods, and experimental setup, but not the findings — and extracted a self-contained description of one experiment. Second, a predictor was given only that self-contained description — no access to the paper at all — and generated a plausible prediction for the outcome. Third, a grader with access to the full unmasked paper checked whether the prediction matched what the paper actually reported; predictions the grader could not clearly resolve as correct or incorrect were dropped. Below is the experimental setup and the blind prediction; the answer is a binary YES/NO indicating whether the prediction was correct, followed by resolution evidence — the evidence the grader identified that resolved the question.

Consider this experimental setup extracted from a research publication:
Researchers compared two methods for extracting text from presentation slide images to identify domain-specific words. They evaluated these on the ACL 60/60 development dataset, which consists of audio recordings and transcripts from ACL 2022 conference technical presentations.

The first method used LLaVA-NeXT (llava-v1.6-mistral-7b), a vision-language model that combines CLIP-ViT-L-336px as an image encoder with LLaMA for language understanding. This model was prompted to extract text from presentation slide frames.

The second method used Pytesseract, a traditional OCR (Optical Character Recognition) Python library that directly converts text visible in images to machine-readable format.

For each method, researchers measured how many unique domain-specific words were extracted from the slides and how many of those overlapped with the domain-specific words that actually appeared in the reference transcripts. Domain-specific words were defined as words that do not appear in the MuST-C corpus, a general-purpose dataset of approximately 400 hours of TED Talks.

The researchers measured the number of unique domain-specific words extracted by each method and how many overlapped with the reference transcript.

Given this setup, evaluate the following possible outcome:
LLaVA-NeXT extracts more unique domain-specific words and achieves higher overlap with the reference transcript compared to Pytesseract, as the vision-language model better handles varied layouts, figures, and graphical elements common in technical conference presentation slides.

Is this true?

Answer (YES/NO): NO